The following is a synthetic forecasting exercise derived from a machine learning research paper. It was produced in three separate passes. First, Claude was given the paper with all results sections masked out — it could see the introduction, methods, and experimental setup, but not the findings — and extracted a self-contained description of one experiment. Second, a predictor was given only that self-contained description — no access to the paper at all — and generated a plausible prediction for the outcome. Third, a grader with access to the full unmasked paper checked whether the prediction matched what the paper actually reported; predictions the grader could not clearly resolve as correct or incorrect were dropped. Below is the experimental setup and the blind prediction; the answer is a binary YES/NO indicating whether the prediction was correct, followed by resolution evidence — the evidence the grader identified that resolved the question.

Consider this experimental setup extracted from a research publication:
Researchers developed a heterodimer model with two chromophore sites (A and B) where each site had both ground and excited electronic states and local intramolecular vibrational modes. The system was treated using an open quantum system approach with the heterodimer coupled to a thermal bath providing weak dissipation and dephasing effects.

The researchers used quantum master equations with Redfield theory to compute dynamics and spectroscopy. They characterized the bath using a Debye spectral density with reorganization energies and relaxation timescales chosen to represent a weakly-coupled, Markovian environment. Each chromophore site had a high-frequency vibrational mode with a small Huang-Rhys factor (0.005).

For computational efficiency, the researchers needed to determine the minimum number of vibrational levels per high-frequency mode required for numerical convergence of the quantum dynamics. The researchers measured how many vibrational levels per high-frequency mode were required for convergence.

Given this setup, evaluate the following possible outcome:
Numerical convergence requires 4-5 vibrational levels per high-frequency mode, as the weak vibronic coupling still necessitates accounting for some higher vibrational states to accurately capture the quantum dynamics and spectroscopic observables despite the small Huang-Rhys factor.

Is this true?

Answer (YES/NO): NO